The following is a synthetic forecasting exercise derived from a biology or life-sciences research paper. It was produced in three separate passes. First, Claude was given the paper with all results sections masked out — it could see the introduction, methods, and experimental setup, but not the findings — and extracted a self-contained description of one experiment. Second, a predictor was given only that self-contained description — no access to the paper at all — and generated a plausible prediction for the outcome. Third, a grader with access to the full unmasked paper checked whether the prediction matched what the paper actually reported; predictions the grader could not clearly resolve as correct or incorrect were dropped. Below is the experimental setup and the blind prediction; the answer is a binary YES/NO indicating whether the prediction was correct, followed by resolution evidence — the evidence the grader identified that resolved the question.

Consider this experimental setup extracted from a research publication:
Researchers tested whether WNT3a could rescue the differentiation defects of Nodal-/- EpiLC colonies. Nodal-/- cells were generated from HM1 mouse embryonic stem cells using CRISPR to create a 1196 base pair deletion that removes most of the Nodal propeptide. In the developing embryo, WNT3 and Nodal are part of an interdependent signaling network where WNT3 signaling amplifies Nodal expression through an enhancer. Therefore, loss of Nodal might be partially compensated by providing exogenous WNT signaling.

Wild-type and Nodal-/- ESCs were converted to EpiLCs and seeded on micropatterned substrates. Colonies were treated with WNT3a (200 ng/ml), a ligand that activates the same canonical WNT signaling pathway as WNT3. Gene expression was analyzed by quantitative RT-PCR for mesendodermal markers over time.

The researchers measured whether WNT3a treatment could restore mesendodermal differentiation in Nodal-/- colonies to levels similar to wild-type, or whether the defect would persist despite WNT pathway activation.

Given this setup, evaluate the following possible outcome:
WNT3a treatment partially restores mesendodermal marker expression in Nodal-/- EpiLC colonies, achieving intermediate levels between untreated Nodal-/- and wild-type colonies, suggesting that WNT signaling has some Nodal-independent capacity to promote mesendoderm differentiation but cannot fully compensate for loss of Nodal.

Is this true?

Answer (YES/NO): NO